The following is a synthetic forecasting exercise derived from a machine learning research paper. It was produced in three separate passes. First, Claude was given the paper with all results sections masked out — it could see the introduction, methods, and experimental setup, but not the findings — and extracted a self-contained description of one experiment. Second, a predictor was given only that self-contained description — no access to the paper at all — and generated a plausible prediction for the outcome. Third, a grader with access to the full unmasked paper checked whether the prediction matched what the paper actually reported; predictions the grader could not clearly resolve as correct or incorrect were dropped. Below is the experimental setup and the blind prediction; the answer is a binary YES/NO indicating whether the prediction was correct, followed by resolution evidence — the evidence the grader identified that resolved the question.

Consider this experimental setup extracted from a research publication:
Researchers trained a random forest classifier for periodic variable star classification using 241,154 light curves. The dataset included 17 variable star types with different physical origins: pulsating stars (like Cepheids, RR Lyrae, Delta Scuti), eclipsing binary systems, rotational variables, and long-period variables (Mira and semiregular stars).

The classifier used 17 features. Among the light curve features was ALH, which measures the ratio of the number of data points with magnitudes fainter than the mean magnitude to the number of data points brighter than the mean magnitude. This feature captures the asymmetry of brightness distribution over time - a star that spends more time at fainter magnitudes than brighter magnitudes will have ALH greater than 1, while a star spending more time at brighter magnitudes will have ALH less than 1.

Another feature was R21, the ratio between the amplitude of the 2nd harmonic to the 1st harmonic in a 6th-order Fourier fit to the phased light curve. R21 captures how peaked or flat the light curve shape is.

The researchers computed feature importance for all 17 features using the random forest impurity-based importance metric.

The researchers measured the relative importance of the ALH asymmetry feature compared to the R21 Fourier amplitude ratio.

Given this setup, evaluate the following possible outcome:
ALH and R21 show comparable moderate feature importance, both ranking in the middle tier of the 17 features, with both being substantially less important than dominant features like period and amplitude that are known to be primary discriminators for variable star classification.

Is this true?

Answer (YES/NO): NO